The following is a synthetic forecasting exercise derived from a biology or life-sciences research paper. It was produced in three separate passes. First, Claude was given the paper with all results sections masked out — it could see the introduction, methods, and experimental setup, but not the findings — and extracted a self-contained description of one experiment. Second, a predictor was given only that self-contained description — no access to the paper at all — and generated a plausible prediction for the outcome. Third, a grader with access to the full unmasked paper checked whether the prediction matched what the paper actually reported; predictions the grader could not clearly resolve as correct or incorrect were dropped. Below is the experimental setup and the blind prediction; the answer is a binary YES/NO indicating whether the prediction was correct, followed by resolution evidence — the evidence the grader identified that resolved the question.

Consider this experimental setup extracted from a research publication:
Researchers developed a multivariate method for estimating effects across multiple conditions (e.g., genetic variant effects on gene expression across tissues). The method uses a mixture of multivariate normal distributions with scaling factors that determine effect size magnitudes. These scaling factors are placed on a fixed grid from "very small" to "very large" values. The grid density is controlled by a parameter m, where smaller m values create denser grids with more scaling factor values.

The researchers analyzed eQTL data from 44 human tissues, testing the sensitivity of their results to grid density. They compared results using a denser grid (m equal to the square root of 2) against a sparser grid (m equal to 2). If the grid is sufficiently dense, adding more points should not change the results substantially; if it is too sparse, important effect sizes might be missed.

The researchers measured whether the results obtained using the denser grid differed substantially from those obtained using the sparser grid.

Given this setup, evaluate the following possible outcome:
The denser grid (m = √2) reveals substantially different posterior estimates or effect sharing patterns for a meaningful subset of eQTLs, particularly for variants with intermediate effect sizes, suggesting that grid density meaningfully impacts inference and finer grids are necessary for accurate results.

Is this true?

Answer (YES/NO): NO